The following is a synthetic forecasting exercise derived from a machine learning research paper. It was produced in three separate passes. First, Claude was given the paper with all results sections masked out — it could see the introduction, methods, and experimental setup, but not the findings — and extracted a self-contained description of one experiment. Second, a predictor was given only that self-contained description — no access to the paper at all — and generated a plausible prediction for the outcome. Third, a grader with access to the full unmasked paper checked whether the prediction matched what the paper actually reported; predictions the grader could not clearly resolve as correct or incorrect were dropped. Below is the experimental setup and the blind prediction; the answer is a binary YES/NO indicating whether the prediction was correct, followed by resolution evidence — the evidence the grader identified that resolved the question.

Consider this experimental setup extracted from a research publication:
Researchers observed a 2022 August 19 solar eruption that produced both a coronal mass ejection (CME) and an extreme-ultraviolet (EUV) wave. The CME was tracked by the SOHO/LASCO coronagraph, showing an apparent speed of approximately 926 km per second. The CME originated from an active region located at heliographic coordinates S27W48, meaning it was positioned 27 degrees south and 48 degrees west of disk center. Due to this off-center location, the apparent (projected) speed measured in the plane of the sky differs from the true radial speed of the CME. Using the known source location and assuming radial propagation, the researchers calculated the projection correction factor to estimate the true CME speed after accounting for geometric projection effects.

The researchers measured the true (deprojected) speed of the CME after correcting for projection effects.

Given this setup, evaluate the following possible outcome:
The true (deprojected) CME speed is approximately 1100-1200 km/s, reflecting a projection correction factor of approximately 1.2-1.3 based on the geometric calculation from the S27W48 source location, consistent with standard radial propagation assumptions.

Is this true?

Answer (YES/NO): NO